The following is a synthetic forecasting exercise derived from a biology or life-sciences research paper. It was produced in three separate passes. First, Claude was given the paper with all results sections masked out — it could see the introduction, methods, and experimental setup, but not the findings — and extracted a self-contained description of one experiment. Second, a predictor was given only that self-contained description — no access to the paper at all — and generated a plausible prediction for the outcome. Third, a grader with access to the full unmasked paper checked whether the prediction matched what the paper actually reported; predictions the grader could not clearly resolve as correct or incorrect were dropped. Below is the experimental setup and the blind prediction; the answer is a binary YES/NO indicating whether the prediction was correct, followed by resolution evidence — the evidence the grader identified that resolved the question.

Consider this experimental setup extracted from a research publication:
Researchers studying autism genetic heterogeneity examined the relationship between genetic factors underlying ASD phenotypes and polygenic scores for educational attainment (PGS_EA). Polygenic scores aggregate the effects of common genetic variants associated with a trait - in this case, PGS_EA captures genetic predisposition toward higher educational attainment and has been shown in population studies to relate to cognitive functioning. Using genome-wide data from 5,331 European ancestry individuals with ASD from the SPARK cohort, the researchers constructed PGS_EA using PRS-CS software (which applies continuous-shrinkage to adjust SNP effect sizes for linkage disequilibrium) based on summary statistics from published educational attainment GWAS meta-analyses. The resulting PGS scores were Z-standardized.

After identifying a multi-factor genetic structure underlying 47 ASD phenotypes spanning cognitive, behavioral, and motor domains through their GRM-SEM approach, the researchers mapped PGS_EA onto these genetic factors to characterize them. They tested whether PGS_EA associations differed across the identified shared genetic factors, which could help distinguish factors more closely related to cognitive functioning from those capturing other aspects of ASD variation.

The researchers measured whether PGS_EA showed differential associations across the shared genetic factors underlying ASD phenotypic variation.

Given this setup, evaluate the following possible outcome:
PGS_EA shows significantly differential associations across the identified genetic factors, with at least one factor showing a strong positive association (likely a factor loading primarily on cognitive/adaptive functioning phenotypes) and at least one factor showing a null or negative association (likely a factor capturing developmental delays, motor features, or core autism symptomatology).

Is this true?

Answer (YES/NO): NO